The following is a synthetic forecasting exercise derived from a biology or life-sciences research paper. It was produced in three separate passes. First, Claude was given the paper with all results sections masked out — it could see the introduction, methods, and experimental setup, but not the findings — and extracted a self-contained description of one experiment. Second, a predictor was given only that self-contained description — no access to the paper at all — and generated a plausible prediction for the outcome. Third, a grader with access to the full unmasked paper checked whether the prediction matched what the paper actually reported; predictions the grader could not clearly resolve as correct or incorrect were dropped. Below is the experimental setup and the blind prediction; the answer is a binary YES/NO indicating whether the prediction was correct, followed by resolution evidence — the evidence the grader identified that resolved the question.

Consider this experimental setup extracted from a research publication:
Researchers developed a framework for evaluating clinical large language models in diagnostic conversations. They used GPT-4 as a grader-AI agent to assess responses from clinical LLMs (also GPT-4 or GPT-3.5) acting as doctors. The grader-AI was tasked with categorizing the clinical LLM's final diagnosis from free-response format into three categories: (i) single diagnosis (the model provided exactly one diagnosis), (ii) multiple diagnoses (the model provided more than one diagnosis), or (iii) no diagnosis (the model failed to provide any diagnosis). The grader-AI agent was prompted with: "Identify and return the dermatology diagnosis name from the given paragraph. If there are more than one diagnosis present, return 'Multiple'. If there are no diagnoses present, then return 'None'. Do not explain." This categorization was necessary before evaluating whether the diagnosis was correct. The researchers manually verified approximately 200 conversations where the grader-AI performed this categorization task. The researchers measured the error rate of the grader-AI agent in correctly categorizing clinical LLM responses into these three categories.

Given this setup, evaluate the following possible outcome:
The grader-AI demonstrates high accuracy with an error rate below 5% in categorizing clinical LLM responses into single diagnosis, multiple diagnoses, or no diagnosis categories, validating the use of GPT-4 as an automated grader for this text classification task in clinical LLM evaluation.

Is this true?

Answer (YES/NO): YES